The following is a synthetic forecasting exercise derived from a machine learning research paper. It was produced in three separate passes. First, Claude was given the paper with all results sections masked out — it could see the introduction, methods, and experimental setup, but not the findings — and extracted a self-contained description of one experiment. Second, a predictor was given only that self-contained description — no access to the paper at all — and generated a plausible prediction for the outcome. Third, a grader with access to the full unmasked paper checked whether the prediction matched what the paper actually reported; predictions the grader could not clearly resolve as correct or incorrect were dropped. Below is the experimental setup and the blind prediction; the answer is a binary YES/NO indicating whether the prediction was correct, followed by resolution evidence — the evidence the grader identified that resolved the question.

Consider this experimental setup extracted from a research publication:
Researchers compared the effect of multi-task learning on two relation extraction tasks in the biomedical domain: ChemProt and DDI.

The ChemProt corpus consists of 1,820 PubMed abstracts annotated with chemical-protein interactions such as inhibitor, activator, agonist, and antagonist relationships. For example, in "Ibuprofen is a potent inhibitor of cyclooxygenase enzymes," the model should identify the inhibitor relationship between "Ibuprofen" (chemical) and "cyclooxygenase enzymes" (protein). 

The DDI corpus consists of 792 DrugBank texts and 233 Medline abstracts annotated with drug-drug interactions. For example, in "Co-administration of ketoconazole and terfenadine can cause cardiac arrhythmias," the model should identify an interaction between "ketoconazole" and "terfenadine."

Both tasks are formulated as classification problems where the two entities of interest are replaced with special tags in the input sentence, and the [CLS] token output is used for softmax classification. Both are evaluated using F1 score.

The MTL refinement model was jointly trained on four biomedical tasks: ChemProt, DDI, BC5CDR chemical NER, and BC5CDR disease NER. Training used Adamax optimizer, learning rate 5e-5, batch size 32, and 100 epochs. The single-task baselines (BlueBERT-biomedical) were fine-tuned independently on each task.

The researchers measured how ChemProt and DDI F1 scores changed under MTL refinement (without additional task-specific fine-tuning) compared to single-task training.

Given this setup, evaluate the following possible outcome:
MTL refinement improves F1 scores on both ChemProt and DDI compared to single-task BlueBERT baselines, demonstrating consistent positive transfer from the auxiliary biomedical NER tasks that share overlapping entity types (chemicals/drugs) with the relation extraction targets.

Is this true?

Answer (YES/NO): NO